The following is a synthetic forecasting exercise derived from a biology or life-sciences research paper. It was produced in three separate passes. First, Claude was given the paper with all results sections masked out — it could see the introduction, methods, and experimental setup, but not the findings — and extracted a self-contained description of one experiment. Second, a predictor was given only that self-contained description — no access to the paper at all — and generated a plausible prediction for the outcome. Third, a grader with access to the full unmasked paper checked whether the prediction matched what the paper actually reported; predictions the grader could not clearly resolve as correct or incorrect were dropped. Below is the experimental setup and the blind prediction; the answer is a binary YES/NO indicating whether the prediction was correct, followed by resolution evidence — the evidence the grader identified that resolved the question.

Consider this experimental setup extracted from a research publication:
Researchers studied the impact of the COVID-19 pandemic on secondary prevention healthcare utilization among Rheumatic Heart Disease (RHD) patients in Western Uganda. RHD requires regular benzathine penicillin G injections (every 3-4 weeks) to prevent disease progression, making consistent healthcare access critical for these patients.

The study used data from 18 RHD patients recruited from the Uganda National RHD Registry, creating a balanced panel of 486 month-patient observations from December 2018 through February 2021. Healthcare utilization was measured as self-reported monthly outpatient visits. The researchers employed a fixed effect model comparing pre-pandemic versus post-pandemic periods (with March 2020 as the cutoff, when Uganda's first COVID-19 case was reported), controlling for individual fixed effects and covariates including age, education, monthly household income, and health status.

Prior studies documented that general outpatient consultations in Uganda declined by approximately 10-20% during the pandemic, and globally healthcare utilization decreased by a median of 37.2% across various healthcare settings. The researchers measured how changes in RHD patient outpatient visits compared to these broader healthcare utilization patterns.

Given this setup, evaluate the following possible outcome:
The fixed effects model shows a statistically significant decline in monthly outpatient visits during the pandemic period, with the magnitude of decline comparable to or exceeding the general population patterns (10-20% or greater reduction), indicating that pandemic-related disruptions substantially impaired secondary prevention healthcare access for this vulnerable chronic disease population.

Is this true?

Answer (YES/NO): NO